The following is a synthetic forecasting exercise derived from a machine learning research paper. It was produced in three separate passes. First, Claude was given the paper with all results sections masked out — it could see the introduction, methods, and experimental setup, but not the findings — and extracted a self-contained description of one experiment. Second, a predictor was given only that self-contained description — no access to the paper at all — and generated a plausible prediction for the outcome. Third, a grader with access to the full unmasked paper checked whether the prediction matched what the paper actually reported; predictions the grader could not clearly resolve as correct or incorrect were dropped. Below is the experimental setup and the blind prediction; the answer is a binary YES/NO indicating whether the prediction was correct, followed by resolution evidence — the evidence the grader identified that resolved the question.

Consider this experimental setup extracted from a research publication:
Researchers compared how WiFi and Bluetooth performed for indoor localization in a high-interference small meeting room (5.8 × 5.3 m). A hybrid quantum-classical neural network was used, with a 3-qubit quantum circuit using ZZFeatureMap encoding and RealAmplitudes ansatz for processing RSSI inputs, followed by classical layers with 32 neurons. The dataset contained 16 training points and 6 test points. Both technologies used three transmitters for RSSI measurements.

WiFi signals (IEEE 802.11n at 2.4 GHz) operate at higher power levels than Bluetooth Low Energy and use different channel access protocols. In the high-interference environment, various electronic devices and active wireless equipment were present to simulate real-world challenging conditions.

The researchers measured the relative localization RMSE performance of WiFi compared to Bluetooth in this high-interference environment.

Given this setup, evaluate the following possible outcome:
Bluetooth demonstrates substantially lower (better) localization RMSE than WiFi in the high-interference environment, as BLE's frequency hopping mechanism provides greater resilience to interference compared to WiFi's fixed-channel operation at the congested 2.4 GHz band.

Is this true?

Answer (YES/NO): NO